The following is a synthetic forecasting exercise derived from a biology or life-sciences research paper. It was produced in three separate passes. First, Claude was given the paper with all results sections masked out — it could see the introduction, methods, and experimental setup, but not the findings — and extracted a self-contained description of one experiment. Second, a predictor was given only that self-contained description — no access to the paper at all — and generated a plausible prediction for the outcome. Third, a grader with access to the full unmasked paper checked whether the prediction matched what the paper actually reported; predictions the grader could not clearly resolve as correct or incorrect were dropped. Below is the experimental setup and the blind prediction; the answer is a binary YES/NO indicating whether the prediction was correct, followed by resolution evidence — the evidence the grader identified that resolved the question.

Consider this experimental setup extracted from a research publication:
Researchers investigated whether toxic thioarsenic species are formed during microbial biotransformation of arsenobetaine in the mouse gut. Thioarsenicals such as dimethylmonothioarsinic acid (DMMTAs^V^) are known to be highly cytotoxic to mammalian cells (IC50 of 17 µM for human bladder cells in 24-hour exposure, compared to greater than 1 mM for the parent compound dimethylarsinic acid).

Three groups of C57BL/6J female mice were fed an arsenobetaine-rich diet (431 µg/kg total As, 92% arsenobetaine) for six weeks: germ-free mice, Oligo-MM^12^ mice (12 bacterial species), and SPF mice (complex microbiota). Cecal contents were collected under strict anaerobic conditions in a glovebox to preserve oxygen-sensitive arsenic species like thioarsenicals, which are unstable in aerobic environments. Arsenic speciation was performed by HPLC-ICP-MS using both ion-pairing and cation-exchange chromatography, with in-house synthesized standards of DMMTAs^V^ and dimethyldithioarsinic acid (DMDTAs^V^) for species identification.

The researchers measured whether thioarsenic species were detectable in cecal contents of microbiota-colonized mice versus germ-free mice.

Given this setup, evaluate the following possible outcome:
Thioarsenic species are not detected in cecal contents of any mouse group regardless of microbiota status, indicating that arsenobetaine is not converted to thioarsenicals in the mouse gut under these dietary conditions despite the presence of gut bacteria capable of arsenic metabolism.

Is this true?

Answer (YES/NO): NO